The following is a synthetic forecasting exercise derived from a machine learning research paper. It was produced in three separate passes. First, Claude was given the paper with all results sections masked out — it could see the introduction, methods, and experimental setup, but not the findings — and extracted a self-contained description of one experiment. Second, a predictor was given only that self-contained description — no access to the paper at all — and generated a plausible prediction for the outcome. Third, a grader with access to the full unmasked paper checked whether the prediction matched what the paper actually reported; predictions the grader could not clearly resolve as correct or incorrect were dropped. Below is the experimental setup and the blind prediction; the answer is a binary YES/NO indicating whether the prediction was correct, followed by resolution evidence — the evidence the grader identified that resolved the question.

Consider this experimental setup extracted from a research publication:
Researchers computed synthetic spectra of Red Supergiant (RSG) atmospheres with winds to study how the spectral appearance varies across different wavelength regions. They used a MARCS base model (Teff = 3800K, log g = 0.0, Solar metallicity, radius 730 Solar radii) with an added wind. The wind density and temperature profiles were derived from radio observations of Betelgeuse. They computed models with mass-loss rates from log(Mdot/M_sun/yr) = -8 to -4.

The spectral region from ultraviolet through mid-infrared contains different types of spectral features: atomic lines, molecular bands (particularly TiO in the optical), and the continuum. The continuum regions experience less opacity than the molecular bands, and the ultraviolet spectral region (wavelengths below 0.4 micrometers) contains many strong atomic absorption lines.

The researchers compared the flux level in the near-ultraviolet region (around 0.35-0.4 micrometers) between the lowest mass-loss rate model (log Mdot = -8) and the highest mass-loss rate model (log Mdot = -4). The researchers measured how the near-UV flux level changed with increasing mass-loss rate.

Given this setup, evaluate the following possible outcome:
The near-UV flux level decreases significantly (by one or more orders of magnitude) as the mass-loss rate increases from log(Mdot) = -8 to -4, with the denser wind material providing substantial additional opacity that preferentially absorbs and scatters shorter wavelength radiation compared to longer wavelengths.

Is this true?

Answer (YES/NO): NO